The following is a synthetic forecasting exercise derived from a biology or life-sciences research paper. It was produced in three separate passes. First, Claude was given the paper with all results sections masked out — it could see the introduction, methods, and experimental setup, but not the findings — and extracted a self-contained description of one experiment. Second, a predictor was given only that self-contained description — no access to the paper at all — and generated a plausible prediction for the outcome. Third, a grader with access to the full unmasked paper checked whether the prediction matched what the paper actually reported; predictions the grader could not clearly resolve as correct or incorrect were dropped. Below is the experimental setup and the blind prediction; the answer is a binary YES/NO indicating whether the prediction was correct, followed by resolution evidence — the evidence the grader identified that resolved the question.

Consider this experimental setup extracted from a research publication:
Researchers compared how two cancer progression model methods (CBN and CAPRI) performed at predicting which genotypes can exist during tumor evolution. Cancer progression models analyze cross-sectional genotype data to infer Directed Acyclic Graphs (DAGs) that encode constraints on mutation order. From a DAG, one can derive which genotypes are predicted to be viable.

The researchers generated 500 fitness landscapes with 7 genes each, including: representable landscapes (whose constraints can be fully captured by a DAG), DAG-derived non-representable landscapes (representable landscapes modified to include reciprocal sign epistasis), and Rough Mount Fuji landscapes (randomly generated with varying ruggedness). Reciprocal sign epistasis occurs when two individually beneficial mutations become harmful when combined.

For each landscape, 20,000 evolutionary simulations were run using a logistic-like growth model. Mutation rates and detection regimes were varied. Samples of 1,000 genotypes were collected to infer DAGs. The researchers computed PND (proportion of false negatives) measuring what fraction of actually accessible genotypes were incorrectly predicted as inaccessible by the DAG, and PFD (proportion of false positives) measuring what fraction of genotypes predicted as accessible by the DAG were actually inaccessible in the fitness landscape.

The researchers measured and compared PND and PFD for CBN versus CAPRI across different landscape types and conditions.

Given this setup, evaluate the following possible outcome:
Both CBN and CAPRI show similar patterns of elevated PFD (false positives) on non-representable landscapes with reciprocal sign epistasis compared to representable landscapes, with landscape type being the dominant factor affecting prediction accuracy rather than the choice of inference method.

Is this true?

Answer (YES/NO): NO